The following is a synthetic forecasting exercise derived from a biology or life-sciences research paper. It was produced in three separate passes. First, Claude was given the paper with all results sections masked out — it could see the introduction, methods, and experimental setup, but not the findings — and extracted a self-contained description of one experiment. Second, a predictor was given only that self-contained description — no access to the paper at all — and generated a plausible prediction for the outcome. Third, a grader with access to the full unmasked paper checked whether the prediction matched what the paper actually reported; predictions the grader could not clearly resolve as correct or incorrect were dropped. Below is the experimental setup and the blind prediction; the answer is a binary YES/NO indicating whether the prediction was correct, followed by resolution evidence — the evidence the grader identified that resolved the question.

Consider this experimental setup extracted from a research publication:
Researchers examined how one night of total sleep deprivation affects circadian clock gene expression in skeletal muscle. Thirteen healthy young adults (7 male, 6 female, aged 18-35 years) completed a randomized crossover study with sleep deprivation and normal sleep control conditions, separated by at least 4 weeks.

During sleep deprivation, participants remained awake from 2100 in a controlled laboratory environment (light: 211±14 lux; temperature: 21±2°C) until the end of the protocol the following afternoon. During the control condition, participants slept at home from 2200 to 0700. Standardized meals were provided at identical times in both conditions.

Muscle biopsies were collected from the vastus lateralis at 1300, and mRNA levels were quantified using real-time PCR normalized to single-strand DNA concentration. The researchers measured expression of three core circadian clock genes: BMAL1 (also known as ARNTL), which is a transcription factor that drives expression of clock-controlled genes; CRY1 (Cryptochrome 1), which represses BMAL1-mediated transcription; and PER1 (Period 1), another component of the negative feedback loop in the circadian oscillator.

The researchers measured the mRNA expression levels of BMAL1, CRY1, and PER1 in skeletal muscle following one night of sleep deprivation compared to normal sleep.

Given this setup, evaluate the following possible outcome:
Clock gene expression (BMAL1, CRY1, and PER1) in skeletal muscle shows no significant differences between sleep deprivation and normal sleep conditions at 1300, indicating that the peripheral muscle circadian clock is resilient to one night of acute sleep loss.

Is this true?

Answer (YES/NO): YES